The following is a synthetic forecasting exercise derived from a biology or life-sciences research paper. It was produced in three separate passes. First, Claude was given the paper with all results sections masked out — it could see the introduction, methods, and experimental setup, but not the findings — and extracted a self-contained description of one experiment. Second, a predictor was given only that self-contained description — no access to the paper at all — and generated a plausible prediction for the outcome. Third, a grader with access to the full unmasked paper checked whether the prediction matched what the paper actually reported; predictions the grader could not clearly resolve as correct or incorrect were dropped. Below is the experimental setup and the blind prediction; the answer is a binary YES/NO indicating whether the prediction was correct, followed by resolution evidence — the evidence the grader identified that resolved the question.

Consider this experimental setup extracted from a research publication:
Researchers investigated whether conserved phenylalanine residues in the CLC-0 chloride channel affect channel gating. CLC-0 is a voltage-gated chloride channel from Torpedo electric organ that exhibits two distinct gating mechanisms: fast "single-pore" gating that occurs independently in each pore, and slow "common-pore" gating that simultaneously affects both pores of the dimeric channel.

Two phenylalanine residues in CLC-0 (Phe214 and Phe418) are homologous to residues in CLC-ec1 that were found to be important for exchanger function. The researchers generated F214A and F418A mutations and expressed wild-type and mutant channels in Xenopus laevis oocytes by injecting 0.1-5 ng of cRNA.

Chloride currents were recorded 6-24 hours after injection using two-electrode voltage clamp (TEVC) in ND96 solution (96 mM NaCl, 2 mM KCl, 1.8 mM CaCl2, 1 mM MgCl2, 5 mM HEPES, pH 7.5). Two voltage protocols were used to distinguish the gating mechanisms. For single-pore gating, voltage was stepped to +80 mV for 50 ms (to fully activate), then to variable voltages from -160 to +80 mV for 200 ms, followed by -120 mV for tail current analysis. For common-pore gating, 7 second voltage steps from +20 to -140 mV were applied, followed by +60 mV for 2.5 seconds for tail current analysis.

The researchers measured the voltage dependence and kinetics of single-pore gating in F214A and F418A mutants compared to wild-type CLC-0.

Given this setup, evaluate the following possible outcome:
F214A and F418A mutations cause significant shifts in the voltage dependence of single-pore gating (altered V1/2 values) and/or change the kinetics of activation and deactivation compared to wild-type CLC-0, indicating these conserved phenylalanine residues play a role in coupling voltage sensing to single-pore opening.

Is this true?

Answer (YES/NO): YES